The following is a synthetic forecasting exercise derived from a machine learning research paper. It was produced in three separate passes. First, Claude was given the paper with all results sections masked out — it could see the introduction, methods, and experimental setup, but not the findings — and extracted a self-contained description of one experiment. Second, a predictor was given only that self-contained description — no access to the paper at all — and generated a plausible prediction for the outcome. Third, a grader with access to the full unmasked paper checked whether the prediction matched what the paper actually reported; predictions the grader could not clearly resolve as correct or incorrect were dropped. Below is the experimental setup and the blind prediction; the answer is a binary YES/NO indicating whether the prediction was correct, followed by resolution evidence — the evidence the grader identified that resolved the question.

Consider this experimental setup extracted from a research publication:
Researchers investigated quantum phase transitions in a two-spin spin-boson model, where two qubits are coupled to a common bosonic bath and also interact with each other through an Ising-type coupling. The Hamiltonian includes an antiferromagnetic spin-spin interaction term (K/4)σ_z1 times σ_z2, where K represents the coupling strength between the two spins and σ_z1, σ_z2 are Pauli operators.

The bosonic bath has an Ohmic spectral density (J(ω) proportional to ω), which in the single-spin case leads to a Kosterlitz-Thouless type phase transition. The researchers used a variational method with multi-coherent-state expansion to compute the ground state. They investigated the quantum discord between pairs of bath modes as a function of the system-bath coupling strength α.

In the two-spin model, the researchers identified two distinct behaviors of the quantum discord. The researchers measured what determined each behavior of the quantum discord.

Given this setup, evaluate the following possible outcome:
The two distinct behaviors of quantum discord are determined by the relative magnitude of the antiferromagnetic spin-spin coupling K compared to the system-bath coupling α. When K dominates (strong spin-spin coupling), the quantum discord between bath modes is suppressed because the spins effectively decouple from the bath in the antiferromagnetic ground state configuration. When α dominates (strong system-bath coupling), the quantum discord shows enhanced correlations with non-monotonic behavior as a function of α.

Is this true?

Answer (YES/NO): NO